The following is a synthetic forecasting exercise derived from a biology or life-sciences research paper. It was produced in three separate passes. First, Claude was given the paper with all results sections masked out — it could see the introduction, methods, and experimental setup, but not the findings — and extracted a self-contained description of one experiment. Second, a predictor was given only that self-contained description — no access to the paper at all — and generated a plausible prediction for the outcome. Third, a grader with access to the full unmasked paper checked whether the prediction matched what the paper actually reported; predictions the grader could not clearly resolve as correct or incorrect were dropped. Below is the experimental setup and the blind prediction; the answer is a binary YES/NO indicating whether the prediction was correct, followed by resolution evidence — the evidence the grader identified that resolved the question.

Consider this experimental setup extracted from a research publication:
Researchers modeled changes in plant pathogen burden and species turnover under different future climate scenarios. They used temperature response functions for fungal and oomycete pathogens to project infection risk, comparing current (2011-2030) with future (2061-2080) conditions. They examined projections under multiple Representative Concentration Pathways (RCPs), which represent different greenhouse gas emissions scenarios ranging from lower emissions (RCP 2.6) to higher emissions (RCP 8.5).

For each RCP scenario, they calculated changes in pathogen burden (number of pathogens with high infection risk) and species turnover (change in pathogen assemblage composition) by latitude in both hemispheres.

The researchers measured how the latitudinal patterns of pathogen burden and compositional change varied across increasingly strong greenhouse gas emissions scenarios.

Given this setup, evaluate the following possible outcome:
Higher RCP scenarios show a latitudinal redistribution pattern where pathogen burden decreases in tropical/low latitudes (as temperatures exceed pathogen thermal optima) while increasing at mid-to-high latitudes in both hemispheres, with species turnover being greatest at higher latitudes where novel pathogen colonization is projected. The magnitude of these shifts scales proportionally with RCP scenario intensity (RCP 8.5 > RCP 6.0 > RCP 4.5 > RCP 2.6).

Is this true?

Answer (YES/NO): NO